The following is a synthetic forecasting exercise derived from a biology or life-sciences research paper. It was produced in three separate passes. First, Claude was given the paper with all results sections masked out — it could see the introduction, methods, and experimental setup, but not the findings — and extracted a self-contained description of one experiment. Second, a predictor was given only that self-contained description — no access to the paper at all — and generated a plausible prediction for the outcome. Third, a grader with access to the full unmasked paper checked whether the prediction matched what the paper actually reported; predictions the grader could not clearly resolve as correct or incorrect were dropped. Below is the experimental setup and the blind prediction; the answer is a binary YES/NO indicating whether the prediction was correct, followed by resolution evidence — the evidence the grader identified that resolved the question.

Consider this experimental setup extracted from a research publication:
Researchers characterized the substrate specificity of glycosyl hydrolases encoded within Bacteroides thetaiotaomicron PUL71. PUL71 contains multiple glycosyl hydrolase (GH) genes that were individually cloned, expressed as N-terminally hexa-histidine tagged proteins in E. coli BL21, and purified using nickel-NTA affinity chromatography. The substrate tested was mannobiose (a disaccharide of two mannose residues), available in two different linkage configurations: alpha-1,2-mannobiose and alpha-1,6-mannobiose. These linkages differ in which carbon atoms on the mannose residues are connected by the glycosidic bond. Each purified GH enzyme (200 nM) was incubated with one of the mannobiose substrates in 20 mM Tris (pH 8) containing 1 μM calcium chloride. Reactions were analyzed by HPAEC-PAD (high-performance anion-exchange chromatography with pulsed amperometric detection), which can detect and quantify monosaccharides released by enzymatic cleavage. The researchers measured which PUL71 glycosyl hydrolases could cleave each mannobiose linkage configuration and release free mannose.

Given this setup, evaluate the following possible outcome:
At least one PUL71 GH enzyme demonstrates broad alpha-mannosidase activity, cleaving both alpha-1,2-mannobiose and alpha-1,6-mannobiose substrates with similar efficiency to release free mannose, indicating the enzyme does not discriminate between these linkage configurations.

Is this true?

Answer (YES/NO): NO